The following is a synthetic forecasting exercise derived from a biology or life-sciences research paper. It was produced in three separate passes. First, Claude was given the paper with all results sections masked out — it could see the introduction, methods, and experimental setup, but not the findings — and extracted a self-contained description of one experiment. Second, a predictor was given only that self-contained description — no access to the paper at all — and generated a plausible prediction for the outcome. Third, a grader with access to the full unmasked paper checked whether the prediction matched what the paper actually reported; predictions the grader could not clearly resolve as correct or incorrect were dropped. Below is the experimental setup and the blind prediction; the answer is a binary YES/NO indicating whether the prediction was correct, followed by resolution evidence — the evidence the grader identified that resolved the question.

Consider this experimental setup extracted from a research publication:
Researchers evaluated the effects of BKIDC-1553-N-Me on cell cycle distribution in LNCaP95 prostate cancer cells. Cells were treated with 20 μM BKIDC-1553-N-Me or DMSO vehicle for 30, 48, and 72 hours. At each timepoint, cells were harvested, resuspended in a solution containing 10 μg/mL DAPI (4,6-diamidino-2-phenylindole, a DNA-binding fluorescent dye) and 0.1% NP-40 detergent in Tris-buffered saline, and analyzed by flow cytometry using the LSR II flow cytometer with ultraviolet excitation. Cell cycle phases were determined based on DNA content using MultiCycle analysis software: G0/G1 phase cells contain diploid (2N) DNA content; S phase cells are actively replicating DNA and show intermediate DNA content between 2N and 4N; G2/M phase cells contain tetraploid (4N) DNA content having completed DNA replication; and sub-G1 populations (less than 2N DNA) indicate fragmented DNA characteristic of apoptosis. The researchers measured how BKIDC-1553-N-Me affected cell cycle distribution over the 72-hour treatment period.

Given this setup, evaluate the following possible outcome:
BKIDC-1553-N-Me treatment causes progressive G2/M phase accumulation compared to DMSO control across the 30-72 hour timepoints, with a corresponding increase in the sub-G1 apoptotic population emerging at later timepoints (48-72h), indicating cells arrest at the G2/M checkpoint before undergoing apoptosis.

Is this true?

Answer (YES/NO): NO